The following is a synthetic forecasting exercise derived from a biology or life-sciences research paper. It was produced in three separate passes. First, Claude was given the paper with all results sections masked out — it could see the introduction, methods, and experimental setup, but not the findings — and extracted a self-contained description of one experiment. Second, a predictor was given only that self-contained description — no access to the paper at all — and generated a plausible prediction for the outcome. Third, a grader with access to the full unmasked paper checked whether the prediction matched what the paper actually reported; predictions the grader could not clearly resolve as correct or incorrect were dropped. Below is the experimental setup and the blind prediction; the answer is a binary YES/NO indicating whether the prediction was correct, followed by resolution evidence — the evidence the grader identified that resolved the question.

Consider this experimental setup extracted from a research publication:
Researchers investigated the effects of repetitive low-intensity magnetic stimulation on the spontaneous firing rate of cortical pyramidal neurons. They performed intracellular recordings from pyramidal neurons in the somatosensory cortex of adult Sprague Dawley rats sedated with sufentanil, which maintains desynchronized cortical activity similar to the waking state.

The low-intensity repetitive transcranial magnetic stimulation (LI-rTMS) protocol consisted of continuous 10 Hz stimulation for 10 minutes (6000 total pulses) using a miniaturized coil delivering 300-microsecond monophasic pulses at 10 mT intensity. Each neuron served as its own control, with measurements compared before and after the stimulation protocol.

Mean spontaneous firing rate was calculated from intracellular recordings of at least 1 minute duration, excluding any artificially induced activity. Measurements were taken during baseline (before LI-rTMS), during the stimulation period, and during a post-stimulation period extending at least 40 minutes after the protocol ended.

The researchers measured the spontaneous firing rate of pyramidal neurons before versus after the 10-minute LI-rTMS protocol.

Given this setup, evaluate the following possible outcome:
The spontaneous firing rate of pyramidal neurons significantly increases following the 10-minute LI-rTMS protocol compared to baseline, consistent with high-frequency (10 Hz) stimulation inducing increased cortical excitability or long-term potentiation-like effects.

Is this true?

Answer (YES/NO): NO